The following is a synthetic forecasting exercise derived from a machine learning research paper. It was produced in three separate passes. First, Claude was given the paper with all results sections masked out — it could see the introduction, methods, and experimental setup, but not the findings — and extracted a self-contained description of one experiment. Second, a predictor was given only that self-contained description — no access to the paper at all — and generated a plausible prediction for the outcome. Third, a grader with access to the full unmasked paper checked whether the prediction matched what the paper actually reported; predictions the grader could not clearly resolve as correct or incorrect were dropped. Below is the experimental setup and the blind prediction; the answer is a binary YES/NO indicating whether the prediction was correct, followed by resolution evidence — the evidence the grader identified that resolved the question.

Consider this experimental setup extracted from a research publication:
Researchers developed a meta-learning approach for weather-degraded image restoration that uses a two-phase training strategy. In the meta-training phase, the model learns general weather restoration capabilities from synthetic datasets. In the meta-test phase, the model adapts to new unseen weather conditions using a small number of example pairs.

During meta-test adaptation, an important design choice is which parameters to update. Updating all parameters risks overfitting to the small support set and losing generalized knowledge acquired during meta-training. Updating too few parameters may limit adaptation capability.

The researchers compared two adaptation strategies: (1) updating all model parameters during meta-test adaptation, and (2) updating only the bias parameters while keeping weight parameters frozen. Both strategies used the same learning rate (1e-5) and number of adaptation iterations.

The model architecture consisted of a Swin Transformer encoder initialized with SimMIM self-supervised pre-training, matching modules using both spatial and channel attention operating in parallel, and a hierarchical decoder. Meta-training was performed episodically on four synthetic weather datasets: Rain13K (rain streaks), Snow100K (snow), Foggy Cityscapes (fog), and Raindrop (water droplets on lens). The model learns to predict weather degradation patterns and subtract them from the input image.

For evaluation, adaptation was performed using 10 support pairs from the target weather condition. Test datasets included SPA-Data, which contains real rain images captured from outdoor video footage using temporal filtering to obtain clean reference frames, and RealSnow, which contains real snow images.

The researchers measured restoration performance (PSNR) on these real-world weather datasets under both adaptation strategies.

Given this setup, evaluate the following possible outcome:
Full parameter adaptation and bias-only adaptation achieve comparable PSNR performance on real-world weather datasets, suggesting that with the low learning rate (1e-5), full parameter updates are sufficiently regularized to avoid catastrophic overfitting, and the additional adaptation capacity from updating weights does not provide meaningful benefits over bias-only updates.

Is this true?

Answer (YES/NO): NO